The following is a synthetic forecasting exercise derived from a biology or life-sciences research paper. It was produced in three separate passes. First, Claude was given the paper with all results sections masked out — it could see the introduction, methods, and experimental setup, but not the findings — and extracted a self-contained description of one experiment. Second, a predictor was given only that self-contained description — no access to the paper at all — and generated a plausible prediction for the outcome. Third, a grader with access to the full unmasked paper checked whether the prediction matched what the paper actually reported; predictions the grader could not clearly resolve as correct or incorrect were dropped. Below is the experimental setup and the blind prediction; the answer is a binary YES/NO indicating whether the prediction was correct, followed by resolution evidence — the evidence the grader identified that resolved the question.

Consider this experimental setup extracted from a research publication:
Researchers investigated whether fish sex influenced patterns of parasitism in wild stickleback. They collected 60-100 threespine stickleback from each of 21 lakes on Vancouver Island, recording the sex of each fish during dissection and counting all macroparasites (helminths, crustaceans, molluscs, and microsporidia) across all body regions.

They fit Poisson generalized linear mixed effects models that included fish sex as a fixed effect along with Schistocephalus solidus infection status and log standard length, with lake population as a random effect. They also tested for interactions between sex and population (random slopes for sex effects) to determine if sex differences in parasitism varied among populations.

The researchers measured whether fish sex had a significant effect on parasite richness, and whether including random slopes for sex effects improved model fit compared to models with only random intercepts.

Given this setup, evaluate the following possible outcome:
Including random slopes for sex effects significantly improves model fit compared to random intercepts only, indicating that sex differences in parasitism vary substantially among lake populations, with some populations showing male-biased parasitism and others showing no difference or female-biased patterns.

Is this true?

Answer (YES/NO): NO